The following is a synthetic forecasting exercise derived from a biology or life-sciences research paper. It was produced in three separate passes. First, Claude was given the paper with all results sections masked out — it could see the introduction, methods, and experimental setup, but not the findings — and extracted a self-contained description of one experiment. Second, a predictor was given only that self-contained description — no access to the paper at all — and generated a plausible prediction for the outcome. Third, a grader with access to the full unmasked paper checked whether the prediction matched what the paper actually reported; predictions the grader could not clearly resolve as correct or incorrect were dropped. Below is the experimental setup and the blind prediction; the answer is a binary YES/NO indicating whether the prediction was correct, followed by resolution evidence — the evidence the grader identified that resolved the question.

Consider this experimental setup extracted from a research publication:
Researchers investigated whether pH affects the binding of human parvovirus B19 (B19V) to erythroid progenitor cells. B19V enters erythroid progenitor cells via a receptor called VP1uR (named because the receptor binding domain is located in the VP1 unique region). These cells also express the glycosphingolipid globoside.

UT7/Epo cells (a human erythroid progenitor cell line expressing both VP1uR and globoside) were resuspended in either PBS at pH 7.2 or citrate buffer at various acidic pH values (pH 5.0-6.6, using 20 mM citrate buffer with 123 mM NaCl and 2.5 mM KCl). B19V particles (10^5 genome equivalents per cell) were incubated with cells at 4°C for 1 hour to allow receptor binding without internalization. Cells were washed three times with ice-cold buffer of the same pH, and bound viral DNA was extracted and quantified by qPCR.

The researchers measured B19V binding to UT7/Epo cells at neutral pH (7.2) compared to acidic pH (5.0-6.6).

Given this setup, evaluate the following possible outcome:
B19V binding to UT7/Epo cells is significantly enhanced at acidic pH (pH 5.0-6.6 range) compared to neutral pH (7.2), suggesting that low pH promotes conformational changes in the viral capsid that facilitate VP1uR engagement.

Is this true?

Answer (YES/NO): NO